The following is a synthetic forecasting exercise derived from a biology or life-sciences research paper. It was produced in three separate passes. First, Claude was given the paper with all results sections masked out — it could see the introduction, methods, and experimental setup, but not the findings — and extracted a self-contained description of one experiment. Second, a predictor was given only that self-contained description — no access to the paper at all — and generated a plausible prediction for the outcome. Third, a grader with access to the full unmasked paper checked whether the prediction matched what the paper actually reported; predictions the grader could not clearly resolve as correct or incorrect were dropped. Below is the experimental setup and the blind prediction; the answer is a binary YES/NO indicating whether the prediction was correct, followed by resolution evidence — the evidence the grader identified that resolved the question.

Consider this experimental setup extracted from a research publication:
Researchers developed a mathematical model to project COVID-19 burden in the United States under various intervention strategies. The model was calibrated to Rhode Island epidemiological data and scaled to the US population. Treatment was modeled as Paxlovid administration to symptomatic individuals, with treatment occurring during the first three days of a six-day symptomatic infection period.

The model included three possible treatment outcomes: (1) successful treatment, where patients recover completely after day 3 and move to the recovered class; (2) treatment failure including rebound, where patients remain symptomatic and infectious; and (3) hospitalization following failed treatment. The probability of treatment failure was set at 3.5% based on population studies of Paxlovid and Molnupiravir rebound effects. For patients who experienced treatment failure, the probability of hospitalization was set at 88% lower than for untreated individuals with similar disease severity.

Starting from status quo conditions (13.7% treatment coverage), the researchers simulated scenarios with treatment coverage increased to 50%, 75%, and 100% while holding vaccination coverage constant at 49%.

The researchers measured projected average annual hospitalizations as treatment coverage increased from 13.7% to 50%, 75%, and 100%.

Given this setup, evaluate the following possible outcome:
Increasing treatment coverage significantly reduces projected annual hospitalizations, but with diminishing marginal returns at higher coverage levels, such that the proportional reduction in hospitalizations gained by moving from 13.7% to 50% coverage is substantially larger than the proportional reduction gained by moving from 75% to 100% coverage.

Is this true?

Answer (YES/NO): NO